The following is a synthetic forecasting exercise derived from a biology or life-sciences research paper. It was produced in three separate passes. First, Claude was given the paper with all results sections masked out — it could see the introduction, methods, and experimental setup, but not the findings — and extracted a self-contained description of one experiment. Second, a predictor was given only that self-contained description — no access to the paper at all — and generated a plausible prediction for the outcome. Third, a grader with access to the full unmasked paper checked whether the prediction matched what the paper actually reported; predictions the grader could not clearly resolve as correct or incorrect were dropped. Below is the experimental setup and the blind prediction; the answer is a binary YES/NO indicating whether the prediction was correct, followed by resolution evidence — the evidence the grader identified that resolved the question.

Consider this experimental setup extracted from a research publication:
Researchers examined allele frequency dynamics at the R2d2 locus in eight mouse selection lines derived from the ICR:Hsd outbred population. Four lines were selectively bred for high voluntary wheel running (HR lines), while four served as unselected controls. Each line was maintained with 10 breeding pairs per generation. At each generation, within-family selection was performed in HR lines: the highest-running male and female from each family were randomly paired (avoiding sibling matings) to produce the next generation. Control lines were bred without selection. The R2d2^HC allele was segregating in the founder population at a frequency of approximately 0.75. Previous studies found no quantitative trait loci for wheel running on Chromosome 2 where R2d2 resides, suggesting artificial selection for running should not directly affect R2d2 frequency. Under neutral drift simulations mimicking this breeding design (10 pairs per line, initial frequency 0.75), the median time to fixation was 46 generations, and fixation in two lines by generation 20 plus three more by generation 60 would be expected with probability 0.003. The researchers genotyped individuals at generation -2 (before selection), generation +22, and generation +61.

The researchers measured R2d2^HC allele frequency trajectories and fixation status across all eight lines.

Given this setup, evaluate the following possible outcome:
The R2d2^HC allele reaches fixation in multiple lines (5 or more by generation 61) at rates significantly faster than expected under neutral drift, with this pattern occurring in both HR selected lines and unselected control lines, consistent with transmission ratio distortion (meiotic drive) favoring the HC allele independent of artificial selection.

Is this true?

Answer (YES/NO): YES